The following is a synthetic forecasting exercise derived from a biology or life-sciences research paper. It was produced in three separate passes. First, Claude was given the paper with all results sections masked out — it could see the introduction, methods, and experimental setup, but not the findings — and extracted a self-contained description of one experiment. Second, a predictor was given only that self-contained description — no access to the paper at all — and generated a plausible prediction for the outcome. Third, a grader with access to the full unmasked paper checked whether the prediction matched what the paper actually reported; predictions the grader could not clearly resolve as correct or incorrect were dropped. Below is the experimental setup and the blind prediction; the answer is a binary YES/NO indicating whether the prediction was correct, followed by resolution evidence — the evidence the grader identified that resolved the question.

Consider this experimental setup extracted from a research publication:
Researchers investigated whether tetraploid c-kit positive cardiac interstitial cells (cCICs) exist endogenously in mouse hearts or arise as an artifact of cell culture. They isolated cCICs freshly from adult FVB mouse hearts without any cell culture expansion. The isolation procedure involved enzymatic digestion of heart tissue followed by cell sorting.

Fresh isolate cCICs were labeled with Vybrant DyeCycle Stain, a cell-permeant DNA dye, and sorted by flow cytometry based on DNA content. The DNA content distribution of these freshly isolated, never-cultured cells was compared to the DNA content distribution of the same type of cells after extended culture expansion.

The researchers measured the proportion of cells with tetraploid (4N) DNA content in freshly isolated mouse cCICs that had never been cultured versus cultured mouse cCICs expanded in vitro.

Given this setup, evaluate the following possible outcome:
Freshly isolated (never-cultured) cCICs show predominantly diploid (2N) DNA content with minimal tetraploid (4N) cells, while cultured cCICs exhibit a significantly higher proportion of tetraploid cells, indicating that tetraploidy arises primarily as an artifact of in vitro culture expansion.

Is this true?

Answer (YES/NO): NO